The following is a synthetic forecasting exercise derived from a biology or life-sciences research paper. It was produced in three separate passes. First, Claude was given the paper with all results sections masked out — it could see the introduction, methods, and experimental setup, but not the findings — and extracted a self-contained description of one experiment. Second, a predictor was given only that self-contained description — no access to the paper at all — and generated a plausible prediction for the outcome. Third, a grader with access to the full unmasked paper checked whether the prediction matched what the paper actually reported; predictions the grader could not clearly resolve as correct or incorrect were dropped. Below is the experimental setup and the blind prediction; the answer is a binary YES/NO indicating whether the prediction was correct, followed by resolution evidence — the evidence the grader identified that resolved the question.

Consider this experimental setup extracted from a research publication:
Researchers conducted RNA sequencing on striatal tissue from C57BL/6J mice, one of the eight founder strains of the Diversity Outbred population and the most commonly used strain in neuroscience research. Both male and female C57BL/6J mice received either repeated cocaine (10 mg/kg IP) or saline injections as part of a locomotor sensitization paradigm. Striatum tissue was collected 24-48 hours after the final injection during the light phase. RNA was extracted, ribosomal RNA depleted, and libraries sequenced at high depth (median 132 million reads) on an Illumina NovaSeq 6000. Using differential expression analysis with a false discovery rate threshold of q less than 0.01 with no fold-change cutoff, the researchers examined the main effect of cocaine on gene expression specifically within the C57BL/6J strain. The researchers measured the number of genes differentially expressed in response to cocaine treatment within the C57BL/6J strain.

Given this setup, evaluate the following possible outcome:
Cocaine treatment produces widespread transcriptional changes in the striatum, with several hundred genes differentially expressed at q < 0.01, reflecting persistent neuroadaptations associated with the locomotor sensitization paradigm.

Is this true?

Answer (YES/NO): NO